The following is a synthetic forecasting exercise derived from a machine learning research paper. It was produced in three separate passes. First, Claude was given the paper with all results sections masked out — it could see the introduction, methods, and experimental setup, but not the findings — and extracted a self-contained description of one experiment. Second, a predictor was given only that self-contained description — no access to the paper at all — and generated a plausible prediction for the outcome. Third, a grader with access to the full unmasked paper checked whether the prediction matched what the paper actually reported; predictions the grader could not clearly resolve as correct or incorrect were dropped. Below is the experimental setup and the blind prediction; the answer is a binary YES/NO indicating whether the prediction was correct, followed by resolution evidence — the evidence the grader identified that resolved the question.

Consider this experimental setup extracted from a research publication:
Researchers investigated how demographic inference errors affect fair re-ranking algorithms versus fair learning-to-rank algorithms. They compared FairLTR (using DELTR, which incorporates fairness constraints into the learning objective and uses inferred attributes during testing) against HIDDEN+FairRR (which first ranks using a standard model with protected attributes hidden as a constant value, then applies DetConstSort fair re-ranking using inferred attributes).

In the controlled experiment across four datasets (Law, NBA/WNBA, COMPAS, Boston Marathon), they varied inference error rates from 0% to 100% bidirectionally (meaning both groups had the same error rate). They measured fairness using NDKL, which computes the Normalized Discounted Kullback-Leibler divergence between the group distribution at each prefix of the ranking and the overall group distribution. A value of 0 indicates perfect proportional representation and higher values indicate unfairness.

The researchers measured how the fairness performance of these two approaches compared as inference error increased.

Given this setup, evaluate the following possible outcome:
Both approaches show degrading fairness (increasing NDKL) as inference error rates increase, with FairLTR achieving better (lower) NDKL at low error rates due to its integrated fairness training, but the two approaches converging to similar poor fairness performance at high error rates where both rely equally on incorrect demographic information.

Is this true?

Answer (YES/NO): NO